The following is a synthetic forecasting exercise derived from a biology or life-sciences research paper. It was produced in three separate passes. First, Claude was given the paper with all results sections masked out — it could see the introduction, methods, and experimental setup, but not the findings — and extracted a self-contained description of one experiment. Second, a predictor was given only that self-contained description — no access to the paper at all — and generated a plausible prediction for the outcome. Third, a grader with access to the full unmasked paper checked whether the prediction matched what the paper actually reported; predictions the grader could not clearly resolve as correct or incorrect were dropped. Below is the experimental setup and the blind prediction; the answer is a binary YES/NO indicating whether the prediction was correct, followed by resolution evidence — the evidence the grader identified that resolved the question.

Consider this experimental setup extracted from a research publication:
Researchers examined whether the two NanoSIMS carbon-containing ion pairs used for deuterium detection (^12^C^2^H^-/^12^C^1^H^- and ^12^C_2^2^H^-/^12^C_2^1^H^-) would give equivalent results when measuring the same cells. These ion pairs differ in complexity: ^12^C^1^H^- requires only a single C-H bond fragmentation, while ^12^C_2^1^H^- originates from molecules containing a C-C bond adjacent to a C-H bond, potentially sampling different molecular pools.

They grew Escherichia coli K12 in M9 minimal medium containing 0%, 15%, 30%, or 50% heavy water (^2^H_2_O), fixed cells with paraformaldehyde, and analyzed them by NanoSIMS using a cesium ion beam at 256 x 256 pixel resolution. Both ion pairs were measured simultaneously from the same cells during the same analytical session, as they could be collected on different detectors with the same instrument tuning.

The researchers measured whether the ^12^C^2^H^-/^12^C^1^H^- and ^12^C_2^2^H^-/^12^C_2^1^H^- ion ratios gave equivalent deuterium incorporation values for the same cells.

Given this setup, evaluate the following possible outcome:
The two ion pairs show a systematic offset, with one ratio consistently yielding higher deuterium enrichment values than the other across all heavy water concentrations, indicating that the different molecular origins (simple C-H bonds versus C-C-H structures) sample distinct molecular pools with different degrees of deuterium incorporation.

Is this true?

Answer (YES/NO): YES